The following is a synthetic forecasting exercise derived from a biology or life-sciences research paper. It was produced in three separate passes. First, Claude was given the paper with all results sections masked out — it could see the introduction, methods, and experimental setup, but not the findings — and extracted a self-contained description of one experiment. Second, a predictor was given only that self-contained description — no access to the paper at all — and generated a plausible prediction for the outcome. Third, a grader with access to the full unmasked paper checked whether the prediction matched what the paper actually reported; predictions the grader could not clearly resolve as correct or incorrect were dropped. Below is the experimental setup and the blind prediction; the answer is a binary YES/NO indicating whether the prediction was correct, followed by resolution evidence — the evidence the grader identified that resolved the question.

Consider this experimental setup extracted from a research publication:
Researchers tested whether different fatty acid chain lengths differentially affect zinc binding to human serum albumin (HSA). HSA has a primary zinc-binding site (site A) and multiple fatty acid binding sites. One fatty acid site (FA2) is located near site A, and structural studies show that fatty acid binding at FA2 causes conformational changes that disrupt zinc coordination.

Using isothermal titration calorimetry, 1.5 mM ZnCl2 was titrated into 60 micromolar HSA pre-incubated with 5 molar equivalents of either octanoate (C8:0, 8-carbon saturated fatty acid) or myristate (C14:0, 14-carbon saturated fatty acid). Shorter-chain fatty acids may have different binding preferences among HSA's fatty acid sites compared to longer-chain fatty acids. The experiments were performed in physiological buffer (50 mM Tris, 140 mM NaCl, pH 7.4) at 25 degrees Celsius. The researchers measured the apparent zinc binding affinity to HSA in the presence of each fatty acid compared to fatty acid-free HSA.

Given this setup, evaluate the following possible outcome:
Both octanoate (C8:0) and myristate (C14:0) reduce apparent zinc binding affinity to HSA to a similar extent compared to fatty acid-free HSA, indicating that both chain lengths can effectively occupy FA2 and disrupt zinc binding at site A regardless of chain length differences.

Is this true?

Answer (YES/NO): NO